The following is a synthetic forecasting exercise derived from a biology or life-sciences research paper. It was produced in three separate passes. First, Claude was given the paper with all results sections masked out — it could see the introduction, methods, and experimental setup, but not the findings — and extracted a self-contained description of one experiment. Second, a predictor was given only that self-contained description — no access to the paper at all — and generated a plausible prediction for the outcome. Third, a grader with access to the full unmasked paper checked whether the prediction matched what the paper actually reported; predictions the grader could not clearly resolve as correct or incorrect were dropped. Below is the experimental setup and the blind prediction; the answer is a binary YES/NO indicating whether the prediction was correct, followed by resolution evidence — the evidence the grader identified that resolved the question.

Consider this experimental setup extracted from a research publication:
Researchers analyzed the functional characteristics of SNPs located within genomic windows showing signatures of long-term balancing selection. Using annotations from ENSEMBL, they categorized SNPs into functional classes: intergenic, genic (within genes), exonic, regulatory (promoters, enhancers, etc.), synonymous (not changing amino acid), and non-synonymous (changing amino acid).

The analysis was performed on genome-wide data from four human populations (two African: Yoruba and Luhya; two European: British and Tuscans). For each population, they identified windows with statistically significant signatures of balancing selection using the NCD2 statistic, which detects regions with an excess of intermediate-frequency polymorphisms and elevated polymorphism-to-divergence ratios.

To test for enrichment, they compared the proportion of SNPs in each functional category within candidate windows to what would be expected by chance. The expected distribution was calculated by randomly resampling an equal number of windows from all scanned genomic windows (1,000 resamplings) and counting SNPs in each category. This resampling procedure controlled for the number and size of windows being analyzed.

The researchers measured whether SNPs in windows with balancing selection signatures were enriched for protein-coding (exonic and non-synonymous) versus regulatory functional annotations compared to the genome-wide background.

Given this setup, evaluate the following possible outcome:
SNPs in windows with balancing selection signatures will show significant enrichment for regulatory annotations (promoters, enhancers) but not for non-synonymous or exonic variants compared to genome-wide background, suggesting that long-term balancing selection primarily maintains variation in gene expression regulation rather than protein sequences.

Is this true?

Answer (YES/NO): NO